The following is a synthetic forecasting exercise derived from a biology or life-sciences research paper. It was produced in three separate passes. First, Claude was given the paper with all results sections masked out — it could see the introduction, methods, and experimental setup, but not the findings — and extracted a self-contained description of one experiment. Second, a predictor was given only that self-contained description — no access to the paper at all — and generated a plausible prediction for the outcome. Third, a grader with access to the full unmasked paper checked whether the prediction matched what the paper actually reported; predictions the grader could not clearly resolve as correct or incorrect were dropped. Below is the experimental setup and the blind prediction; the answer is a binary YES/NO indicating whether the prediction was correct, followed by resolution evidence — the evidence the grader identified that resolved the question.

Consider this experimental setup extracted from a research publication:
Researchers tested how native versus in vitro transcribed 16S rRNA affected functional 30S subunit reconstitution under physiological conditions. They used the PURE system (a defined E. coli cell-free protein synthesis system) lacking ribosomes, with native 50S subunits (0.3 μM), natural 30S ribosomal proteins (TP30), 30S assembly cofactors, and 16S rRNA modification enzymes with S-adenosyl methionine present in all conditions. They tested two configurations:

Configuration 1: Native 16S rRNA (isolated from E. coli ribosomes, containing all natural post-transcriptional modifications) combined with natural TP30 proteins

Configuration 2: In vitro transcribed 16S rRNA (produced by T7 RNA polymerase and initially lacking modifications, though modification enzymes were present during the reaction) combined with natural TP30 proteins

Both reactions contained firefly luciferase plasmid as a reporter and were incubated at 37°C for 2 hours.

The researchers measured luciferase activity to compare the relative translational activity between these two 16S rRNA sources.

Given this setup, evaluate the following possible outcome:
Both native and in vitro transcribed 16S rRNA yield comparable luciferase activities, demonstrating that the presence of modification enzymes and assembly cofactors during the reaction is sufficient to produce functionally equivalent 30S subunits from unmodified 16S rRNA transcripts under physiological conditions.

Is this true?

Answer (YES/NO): NO